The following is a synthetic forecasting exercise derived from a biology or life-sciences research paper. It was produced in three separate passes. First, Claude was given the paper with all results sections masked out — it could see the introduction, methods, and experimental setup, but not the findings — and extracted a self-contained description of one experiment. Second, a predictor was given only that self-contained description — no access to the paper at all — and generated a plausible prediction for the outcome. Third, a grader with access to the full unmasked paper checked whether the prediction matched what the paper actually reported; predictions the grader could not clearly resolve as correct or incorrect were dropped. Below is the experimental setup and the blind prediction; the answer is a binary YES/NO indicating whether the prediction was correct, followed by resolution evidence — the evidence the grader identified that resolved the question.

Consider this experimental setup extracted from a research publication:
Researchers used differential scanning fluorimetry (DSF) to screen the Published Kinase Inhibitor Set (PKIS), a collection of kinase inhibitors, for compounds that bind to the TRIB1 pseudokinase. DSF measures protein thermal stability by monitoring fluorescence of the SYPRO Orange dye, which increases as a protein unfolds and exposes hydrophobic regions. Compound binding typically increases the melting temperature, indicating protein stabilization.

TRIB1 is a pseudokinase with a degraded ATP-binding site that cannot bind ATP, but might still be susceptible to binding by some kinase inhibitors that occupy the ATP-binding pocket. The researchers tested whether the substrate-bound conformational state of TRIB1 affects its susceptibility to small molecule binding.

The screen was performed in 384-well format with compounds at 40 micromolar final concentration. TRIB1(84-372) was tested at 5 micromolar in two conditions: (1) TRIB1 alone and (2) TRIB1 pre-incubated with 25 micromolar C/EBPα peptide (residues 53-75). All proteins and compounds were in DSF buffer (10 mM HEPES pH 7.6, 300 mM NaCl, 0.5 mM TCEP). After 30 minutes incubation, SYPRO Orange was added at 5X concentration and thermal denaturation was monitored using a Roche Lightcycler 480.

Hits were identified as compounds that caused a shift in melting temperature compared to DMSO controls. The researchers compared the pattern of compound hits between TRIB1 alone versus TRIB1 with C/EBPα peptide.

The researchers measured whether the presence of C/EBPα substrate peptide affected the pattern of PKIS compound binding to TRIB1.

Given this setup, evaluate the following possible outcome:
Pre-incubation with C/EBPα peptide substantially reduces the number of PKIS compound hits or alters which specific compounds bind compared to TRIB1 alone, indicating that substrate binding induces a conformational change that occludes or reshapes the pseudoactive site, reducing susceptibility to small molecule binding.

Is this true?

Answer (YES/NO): NO